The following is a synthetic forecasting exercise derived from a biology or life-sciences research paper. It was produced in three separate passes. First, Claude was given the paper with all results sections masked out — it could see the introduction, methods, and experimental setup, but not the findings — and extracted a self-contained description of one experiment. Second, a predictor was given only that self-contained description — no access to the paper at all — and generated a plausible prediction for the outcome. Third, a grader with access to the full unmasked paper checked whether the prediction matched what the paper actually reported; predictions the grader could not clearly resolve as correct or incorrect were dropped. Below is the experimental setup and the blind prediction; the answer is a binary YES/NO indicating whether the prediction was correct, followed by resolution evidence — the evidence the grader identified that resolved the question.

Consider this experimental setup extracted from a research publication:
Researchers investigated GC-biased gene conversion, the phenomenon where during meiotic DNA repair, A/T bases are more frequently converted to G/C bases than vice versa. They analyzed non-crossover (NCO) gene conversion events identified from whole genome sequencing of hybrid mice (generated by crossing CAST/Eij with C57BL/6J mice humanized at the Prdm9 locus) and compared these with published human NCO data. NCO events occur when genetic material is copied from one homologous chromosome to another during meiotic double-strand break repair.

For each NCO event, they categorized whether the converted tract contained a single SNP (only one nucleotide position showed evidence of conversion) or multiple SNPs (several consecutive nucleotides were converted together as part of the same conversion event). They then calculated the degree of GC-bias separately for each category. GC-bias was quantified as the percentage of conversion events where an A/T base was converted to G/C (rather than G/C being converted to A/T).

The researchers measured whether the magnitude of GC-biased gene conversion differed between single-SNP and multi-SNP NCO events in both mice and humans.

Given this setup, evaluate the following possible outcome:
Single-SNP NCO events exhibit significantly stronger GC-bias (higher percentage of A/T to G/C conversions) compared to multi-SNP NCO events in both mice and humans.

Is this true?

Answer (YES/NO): YES